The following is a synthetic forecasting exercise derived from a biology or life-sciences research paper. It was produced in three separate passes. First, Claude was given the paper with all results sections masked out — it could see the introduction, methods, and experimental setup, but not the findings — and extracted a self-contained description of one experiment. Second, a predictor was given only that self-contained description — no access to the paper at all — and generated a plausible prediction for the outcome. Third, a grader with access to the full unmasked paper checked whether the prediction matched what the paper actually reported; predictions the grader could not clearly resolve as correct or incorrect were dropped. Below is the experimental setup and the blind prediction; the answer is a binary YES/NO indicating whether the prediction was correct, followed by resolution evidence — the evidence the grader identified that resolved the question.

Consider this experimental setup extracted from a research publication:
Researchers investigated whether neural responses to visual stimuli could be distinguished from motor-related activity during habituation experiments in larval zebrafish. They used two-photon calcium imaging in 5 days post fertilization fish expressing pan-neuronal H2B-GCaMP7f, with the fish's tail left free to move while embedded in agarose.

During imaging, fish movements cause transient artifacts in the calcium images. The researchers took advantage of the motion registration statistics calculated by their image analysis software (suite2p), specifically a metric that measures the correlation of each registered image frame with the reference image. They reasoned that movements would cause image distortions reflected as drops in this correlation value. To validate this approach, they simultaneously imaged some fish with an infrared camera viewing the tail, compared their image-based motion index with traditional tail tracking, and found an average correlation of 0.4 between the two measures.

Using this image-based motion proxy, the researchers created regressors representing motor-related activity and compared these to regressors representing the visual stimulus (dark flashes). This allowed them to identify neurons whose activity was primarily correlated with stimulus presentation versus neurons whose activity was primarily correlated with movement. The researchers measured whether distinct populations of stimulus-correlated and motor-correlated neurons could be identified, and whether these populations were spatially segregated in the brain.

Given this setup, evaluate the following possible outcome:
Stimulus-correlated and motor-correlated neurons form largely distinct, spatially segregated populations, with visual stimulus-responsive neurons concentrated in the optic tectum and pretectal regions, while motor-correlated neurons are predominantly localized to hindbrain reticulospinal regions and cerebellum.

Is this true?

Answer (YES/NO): NO